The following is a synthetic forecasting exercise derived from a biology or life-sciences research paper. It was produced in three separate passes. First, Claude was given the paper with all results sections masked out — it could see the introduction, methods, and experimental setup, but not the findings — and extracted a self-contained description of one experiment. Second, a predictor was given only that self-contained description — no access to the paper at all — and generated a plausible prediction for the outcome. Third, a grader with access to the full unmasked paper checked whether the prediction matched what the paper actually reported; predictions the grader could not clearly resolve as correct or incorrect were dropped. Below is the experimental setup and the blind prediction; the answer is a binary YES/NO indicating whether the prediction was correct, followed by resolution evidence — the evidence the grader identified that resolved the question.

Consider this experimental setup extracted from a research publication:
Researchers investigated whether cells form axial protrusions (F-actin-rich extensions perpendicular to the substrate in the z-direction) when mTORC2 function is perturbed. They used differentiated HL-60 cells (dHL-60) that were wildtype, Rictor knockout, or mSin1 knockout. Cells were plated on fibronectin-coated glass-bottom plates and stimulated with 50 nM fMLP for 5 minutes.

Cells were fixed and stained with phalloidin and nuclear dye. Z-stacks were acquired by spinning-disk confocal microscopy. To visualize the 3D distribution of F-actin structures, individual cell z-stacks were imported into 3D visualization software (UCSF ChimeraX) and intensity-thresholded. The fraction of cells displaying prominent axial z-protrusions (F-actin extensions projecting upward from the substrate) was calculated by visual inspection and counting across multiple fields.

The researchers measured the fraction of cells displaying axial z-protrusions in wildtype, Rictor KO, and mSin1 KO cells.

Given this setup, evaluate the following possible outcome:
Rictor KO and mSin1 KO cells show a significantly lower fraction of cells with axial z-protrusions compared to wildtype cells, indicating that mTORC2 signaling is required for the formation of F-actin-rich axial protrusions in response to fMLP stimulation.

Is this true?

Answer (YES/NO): NO